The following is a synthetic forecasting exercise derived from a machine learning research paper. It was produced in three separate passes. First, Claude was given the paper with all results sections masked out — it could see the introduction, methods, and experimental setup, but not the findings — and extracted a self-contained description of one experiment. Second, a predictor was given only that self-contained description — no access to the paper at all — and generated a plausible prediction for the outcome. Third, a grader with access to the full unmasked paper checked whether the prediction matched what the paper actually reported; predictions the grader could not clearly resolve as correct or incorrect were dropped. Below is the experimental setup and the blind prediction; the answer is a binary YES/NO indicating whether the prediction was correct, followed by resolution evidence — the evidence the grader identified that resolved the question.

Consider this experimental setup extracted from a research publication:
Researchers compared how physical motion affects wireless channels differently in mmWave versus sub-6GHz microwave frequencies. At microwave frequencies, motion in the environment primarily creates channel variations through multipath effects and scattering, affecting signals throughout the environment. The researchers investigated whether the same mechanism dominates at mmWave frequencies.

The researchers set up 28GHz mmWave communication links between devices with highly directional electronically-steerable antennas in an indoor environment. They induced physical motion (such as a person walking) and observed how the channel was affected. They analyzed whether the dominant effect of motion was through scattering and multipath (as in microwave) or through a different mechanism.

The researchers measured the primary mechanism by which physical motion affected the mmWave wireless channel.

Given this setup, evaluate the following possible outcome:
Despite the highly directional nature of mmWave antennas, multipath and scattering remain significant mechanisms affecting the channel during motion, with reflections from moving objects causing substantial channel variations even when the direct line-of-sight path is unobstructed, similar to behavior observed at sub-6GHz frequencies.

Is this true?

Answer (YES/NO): NO